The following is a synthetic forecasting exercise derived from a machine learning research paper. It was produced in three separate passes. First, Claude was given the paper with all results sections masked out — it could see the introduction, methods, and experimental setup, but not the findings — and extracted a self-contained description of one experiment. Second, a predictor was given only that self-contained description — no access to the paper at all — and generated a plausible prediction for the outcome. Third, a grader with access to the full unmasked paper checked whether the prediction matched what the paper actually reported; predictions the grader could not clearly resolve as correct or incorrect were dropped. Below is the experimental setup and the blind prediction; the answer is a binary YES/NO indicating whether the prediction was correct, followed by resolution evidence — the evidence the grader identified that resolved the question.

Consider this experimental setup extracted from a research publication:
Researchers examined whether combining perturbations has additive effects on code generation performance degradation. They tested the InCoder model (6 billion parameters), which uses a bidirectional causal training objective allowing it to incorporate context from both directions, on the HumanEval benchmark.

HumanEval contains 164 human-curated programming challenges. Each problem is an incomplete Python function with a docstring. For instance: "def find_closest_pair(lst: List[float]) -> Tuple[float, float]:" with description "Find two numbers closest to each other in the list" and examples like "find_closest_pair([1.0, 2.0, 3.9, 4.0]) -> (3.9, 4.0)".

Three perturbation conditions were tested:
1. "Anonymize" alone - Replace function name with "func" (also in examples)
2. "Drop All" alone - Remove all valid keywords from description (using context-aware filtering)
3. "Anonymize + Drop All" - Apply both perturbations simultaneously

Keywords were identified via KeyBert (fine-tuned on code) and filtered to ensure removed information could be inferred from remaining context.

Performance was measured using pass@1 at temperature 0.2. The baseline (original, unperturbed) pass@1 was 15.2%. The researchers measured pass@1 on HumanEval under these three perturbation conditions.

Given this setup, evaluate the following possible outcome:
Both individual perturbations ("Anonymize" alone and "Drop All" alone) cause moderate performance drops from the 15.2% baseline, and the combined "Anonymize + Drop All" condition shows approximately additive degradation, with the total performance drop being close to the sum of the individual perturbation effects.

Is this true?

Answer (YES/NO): NO